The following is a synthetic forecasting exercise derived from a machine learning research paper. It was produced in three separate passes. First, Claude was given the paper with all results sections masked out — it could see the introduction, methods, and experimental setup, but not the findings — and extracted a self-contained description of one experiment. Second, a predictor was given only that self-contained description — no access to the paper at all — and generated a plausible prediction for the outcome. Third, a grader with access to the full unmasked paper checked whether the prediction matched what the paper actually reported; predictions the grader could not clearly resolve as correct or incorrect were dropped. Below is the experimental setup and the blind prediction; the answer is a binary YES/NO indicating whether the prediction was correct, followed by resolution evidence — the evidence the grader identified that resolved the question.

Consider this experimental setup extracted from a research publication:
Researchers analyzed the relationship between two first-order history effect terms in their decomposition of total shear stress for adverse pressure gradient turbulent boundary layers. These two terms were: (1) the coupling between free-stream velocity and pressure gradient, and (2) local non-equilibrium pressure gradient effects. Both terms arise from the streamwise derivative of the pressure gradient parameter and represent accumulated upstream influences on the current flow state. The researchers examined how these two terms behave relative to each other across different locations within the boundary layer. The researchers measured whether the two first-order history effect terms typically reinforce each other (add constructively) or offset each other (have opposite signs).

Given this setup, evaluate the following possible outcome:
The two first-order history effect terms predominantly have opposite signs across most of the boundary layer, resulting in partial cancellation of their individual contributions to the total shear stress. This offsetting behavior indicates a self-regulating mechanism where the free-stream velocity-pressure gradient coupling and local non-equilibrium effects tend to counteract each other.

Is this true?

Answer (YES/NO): YES